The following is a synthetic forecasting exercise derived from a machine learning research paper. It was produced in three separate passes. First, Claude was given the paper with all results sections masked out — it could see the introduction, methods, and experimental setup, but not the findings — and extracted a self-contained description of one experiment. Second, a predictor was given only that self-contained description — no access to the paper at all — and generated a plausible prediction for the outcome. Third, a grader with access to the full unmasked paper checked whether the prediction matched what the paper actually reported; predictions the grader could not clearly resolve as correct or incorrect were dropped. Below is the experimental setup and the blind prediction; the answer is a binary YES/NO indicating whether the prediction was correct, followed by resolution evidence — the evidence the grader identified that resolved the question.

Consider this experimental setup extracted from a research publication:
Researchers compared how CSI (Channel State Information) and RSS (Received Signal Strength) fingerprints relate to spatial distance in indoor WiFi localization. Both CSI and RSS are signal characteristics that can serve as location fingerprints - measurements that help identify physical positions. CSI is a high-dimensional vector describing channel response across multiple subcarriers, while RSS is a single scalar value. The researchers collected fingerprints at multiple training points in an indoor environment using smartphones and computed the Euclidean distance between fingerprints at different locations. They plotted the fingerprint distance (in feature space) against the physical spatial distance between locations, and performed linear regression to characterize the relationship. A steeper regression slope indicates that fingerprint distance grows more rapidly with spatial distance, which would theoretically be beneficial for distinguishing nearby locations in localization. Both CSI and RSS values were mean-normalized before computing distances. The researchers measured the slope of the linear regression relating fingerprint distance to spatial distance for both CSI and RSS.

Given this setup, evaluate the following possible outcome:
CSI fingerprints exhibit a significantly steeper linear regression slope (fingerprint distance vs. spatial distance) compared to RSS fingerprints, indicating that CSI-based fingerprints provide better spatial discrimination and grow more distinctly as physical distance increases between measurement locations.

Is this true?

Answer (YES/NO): NO